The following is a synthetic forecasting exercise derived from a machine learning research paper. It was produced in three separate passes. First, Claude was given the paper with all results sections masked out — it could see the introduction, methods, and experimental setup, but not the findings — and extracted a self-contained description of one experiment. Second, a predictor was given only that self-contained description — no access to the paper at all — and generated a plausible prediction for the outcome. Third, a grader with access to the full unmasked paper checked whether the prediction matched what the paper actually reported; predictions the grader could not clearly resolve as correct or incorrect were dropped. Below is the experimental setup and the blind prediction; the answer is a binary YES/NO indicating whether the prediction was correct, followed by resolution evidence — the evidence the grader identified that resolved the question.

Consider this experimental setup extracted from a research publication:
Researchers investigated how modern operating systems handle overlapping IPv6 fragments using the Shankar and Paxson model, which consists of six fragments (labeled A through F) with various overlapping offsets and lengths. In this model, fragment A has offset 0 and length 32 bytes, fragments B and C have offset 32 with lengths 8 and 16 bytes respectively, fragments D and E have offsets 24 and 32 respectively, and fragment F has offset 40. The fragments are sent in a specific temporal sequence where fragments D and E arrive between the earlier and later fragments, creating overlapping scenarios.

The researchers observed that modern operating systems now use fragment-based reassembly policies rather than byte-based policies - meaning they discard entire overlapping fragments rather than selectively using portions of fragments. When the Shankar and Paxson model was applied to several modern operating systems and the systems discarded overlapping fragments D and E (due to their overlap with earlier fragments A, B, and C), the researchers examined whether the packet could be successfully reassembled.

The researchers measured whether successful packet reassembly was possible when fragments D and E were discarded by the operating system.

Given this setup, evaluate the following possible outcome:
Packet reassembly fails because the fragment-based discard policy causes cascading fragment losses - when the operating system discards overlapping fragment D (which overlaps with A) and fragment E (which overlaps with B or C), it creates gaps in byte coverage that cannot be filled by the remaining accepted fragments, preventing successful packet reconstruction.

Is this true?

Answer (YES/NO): YES